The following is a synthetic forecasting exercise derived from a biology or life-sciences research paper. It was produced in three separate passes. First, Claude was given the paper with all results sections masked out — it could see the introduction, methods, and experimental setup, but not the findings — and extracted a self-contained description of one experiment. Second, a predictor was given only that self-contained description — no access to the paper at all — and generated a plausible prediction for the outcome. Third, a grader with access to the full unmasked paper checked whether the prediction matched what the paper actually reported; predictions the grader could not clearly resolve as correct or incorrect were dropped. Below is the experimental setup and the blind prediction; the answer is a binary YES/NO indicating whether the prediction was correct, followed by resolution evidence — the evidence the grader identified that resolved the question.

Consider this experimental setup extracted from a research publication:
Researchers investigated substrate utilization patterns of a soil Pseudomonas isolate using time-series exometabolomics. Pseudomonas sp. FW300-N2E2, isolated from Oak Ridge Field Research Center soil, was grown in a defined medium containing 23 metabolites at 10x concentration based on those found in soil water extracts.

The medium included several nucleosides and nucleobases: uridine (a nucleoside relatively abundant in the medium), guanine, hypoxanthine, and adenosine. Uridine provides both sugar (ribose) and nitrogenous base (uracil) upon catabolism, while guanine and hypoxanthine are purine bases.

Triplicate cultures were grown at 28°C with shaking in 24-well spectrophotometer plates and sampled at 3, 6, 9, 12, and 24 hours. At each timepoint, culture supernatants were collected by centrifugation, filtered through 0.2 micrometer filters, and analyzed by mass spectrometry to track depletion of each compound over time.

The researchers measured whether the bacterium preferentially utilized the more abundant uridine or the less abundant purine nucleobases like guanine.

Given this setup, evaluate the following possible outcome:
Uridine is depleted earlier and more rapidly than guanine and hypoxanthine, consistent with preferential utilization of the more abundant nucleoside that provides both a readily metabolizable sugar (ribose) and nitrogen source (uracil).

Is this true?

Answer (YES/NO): NO